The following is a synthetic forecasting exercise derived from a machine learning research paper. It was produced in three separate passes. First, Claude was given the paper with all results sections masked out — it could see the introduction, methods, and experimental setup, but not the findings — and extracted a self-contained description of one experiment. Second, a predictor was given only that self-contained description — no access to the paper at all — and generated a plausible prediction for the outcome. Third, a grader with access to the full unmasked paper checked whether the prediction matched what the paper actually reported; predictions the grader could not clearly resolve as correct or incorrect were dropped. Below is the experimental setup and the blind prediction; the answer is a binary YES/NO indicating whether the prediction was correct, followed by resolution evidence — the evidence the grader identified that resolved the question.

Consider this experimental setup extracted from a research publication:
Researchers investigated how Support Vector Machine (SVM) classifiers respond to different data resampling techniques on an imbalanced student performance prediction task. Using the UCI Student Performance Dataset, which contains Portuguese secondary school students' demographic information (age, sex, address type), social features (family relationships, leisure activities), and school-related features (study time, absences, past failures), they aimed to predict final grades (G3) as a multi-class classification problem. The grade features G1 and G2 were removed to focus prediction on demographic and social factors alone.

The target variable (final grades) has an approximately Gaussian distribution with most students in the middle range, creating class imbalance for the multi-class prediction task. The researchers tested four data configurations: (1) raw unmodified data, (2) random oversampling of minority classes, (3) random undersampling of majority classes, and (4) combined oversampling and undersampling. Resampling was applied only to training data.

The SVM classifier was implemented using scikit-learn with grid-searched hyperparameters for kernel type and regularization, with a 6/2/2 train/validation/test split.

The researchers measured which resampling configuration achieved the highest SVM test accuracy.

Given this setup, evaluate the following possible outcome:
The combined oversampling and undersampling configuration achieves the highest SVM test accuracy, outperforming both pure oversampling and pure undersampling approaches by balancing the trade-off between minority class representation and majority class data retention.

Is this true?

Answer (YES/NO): NO